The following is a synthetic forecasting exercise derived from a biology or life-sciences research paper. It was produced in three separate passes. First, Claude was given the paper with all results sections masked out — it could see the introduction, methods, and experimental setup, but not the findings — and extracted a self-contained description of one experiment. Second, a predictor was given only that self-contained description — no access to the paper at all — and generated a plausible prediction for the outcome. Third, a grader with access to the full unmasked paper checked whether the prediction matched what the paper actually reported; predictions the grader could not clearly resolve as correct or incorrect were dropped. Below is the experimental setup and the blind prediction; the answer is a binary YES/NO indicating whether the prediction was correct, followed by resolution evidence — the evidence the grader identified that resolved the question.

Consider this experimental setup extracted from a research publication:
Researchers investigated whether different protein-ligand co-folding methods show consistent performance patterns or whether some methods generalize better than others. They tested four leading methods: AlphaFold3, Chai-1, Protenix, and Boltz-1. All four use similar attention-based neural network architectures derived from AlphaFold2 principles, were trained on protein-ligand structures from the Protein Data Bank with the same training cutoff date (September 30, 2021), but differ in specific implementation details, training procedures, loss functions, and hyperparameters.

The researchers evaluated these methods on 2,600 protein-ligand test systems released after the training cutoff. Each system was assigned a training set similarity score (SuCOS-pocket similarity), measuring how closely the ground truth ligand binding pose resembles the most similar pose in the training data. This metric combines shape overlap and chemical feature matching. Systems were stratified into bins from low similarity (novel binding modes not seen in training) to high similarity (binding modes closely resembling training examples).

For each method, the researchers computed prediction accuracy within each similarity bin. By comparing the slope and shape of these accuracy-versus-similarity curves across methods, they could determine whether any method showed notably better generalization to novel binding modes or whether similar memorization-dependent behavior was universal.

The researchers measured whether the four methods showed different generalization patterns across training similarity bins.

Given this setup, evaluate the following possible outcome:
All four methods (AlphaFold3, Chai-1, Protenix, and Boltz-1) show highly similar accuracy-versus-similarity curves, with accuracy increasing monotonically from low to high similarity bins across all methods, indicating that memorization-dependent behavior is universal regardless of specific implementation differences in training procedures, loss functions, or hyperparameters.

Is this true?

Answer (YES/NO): YES